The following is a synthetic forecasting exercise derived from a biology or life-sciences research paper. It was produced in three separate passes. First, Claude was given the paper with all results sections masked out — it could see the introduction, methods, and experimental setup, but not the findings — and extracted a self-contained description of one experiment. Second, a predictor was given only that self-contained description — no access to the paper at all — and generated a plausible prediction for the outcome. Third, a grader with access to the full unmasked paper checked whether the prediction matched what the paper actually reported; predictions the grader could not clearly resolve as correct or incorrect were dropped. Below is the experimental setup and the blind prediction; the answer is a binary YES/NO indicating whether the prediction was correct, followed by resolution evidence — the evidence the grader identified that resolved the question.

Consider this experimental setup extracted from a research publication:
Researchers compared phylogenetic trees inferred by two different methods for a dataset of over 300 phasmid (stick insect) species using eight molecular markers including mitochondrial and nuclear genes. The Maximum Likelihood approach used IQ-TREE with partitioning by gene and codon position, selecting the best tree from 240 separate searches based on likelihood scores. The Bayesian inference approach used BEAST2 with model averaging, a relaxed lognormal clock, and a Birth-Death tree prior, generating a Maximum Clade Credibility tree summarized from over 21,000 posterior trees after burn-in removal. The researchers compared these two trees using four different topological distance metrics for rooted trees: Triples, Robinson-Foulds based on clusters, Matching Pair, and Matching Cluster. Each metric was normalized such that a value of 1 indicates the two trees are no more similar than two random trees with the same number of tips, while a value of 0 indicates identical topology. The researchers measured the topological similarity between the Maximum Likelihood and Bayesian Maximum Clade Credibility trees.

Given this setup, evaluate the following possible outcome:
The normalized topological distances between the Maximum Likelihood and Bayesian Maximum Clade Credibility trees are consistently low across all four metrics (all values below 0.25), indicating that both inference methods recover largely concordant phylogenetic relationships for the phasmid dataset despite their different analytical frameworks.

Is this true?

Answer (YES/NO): NO